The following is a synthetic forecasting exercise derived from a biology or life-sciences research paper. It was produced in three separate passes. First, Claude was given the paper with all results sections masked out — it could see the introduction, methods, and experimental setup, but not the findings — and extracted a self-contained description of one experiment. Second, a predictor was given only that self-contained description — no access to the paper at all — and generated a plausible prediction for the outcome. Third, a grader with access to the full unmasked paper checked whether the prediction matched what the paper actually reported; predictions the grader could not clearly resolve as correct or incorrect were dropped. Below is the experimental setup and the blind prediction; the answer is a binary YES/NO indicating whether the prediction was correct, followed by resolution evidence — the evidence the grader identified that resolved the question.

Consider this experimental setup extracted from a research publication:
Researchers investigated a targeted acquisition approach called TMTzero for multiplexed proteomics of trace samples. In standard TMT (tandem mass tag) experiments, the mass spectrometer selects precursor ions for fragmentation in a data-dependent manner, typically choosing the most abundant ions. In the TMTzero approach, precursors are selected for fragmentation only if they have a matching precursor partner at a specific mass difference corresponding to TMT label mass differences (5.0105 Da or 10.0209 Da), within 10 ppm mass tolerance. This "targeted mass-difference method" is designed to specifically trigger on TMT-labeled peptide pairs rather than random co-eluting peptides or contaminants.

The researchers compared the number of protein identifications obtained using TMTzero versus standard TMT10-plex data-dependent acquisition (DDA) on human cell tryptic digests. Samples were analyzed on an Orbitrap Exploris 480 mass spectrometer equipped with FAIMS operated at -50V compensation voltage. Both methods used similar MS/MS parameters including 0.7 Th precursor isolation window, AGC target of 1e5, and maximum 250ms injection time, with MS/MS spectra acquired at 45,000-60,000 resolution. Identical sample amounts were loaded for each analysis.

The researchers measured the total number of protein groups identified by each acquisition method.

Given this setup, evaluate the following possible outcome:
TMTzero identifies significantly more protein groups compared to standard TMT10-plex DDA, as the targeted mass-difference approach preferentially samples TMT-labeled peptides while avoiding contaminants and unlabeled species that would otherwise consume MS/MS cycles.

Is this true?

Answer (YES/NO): NO